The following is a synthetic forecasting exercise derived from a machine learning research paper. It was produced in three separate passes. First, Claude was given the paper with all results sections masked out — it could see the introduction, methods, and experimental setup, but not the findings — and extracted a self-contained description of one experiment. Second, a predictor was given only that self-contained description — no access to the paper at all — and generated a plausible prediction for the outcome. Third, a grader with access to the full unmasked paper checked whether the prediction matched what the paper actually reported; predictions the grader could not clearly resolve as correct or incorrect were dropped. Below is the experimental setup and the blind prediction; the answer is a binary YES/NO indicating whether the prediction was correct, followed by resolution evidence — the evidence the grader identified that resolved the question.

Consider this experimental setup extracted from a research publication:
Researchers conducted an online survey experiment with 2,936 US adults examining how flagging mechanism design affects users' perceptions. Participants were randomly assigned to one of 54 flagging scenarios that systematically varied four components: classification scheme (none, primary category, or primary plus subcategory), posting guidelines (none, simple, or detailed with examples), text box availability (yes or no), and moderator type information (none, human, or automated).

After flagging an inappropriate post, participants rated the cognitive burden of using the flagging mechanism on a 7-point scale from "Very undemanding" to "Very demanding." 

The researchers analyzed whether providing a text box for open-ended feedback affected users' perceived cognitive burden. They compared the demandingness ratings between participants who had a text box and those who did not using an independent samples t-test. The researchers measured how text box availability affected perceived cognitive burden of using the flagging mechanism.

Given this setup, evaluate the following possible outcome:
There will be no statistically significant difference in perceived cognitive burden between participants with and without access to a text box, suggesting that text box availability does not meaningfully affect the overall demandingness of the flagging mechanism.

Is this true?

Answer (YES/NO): NO